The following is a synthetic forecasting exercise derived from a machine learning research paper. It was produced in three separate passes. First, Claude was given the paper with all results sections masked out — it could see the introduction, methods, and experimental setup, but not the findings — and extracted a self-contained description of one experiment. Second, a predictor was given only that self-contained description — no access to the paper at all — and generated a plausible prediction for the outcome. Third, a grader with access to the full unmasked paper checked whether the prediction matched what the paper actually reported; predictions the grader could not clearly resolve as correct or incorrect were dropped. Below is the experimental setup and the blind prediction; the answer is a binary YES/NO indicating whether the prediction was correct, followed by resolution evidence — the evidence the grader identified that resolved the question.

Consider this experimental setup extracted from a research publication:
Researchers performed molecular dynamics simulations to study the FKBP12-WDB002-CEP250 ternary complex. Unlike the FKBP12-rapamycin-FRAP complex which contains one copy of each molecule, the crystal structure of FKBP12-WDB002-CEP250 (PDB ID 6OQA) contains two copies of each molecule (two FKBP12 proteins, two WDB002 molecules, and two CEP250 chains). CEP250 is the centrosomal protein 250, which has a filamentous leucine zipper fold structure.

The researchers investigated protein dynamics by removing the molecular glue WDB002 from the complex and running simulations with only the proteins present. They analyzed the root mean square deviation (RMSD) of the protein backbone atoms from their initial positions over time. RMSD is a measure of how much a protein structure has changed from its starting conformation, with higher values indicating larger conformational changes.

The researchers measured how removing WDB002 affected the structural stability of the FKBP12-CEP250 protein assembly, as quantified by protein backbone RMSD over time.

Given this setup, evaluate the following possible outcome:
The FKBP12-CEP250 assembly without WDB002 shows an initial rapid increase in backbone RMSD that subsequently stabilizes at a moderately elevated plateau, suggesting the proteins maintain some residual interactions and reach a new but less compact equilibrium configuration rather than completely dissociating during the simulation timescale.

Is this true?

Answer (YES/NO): NO